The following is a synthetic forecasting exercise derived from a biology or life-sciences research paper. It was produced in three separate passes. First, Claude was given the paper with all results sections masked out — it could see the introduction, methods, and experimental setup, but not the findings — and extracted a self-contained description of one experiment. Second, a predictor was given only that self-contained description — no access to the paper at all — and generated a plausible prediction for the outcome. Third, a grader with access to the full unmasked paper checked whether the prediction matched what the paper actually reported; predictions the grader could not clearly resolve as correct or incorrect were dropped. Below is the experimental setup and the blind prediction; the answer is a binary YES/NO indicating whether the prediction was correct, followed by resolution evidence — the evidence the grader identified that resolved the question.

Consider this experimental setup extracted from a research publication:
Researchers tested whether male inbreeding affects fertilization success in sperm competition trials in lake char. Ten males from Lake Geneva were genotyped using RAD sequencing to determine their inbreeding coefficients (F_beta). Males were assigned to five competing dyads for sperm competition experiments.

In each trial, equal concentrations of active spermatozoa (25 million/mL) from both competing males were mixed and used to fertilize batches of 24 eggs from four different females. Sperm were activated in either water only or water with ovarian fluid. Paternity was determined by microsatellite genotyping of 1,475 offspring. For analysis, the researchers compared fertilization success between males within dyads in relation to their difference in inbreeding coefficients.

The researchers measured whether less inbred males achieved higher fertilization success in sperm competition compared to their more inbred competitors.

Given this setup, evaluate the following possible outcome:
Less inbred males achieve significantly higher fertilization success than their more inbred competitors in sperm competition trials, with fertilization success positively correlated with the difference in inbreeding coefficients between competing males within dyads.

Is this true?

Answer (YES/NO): NO